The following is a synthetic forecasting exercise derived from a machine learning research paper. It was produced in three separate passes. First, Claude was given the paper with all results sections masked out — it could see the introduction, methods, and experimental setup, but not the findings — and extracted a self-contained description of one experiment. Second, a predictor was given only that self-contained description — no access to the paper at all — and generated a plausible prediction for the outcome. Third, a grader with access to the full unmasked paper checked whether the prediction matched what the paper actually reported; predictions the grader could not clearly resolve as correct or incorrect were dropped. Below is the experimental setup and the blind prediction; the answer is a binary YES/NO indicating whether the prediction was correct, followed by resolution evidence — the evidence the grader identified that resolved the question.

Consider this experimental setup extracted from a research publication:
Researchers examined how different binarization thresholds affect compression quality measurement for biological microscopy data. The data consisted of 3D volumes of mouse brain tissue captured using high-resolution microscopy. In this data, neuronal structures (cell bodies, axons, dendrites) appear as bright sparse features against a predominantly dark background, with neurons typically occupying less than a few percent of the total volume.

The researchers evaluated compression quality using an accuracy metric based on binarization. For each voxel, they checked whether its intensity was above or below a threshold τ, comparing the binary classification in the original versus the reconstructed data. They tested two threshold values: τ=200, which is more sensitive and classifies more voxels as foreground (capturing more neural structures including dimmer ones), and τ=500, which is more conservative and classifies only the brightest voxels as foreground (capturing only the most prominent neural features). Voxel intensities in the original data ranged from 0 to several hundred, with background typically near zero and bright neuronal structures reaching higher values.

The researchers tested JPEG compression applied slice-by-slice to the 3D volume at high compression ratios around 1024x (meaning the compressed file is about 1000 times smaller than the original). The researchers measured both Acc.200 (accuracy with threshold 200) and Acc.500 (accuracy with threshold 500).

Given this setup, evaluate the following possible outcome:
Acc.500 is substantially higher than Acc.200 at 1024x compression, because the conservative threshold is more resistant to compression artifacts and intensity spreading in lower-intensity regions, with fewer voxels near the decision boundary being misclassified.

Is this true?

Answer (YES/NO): YES